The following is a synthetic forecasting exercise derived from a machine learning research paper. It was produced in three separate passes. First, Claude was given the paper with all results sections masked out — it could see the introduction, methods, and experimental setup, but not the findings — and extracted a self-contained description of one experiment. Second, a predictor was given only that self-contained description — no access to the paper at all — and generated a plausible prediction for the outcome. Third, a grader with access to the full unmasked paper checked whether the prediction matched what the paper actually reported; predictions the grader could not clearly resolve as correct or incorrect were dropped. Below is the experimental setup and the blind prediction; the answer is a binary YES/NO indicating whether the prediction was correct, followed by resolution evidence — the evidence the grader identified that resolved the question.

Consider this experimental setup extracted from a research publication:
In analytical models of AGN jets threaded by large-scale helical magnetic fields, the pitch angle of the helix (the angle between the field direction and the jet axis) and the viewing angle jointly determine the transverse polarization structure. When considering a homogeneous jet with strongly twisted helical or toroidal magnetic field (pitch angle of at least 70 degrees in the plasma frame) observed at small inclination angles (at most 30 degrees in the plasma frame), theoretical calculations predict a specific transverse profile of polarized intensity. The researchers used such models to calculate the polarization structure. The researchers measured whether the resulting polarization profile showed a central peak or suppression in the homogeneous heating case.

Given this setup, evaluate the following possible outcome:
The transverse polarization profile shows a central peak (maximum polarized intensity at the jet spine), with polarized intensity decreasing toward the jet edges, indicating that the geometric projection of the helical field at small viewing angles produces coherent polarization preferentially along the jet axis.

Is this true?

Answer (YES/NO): YES